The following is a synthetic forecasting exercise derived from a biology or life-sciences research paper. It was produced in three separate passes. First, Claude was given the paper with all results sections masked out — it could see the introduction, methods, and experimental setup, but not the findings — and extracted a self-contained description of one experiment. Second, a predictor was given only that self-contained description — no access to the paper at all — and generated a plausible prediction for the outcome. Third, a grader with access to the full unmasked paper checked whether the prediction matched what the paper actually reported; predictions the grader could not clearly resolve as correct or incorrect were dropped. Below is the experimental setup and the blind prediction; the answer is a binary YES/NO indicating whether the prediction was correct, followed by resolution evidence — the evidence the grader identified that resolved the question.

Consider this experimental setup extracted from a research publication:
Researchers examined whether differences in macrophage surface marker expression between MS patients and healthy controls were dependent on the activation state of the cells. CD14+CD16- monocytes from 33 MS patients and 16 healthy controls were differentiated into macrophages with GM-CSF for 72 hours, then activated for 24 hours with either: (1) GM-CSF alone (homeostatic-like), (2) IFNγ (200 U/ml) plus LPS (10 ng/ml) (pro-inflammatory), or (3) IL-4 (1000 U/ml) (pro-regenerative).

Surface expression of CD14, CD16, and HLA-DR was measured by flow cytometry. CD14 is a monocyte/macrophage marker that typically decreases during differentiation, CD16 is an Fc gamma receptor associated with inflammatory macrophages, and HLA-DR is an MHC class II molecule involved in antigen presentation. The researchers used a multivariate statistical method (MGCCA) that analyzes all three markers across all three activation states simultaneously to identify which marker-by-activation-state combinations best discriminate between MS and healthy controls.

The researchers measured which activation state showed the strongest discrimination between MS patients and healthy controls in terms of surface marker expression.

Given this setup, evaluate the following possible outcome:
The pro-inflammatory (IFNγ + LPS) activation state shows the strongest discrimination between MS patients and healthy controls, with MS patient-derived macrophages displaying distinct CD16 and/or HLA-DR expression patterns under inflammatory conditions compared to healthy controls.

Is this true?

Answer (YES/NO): NO